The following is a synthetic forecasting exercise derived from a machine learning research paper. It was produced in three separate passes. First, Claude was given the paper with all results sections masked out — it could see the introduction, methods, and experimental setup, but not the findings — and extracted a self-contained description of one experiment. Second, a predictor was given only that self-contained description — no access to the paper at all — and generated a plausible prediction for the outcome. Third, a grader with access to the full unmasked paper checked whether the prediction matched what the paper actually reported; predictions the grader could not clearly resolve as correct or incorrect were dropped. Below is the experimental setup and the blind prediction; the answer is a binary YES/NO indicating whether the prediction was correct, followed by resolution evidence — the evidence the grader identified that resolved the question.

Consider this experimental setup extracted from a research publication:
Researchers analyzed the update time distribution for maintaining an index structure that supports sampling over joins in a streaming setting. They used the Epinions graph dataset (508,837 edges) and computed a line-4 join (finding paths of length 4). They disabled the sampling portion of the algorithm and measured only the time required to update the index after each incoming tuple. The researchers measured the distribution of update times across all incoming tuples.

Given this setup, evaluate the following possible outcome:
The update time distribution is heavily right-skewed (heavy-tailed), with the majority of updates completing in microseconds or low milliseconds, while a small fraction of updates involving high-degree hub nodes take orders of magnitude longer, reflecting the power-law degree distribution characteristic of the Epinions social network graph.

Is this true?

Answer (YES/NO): NO